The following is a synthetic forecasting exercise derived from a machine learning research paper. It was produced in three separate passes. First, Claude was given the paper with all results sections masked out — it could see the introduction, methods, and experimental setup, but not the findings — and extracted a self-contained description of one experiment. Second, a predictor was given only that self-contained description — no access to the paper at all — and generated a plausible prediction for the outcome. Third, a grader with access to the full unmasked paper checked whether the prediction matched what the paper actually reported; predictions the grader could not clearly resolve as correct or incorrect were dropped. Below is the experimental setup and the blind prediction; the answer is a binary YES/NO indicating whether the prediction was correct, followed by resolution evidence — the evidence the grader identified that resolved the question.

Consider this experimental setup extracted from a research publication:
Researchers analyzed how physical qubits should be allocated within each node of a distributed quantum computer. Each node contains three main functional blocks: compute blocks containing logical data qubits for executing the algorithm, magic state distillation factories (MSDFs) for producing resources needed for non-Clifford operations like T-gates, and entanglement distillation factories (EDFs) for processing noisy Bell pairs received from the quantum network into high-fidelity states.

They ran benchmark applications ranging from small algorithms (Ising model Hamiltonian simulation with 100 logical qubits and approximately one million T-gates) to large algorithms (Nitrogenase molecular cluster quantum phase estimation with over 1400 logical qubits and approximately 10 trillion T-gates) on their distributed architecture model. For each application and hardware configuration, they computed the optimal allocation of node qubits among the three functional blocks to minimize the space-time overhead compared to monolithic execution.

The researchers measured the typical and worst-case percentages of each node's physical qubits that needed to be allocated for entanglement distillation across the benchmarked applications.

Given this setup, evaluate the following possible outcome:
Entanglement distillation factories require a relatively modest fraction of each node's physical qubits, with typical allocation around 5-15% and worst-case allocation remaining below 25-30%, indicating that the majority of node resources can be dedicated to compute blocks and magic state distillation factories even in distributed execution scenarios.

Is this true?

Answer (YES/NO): NO